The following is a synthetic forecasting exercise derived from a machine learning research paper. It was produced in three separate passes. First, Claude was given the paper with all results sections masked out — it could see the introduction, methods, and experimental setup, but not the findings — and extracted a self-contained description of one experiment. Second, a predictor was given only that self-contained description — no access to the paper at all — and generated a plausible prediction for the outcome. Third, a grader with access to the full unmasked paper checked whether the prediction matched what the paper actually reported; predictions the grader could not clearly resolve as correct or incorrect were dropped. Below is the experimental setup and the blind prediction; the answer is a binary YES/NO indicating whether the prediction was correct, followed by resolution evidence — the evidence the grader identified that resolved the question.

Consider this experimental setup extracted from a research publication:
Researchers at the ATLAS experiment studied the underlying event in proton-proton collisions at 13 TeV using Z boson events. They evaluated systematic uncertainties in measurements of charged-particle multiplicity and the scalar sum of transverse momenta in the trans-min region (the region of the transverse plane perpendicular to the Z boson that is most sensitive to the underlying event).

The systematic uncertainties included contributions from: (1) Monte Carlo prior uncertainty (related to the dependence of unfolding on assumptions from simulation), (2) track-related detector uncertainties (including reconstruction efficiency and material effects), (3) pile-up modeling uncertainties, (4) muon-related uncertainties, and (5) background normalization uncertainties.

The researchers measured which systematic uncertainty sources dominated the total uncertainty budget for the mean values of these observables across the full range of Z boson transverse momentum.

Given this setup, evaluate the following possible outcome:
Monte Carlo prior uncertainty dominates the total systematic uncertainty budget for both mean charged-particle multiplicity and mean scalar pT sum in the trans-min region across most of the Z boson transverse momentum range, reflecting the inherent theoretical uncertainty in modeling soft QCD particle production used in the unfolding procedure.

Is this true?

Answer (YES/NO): NO